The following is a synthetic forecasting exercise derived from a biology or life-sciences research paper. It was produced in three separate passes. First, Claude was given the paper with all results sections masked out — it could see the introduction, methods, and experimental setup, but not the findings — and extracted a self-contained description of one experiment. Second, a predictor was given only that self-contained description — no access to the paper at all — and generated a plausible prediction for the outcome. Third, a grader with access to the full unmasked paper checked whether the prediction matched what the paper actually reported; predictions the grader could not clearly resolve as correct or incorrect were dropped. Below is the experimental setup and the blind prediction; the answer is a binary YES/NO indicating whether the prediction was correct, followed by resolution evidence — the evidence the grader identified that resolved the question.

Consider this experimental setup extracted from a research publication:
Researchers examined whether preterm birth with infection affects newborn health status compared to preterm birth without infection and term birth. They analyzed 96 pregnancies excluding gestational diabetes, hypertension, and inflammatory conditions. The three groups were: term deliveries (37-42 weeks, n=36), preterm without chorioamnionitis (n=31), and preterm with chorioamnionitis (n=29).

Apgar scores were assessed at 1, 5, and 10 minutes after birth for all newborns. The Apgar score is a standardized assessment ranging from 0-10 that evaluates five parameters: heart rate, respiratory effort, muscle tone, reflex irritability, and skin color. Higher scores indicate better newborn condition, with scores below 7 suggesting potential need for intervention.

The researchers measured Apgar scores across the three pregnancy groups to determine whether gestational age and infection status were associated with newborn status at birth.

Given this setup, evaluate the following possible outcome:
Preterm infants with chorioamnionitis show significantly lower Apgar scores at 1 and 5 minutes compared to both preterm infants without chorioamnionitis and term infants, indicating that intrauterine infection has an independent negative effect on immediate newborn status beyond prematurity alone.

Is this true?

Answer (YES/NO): NO